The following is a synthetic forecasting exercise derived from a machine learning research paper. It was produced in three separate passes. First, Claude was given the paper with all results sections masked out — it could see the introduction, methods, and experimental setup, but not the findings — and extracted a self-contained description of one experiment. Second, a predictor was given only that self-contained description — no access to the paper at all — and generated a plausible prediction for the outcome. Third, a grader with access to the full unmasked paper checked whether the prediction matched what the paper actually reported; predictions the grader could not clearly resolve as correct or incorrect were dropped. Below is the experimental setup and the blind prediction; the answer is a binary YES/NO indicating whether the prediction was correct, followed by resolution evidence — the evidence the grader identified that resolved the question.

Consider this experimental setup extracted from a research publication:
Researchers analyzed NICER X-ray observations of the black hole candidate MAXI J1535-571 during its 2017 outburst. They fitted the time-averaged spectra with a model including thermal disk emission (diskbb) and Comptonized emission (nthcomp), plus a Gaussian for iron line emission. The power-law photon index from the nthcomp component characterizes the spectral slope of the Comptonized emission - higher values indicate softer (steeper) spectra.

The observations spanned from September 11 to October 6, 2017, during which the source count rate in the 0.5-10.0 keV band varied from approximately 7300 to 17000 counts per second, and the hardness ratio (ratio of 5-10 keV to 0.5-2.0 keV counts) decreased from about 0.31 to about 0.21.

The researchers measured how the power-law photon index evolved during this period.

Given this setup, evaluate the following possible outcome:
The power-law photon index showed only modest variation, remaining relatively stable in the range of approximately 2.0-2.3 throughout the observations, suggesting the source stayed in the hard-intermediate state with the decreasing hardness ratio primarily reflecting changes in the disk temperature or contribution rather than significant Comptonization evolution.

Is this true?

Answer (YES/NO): NO